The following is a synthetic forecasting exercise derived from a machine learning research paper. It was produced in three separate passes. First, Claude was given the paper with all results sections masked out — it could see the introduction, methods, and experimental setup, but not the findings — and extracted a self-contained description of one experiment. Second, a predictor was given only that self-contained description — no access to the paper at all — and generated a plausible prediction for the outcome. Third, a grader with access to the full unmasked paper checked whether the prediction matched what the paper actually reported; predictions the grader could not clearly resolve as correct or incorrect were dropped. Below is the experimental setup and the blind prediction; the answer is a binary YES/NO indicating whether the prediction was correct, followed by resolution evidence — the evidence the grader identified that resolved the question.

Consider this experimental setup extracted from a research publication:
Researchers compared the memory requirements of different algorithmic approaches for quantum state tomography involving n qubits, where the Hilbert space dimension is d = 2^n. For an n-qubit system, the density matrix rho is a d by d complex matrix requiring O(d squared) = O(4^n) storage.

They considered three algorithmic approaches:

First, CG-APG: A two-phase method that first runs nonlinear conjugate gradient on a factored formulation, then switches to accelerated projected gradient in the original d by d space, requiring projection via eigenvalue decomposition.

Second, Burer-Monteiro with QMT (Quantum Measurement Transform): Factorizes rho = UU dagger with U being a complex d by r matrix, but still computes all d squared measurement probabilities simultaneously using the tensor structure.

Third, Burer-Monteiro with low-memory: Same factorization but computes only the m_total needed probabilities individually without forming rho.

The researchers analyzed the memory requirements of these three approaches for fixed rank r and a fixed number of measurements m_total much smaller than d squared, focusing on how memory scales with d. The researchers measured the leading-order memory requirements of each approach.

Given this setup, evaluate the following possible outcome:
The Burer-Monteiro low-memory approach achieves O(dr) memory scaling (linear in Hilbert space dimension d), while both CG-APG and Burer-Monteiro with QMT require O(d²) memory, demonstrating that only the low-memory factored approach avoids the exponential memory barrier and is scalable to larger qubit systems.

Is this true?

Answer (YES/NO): NO